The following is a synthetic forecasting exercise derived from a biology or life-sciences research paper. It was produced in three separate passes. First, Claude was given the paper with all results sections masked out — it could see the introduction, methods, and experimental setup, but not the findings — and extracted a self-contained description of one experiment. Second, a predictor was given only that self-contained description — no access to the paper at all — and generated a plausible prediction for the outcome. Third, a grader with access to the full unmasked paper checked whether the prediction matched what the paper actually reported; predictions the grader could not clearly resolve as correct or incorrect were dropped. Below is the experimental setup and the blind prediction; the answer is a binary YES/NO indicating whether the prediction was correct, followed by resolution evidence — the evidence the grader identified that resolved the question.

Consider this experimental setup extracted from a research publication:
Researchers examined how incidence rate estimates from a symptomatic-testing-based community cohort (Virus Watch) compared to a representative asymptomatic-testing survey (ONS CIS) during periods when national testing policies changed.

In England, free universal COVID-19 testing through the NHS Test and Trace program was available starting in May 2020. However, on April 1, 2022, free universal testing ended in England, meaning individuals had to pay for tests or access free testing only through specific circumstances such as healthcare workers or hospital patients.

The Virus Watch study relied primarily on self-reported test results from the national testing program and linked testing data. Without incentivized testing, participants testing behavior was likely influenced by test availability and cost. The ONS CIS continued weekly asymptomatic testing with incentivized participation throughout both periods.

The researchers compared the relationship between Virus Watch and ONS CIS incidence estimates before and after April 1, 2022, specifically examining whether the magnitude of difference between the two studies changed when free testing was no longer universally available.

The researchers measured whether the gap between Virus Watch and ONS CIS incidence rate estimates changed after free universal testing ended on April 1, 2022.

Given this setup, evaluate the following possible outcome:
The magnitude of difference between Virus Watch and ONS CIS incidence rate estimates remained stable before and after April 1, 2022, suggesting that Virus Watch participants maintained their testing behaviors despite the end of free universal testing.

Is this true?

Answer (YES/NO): NO